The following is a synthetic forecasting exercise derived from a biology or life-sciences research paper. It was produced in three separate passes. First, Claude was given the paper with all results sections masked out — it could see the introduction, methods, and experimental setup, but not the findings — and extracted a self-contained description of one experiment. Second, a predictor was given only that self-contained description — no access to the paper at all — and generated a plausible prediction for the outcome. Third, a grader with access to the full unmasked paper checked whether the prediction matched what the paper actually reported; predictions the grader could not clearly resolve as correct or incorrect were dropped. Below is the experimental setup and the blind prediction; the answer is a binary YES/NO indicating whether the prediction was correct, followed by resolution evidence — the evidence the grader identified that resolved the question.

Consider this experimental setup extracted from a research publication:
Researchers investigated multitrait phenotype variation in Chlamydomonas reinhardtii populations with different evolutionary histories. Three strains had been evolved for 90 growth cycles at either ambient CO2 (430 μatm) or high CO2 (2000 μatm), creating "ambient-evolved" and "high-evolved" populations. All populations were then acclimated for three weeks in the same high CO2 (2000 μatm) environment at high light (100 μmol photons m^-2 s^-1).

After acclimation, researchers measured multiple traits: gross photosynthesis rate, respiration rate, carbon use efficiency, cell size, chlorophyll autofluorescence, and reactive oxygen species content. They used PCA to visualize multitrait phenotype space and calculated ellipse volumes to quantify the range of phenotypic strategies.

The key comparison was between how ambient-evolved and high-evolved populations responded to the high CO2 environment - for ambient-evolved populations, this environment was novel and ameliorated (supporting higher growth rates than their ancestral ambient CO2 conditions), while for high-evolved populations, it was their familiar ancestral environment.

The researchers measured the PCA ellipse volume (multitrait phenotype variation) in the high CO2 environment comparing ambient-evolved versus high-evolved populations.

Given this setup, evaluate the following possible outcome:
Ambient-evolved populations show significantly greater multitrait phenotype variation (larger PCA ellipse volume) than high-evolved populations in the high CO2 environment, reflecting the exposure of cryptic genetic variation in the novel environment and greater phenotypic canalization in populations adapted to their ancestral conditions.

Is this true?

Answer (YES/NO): YES